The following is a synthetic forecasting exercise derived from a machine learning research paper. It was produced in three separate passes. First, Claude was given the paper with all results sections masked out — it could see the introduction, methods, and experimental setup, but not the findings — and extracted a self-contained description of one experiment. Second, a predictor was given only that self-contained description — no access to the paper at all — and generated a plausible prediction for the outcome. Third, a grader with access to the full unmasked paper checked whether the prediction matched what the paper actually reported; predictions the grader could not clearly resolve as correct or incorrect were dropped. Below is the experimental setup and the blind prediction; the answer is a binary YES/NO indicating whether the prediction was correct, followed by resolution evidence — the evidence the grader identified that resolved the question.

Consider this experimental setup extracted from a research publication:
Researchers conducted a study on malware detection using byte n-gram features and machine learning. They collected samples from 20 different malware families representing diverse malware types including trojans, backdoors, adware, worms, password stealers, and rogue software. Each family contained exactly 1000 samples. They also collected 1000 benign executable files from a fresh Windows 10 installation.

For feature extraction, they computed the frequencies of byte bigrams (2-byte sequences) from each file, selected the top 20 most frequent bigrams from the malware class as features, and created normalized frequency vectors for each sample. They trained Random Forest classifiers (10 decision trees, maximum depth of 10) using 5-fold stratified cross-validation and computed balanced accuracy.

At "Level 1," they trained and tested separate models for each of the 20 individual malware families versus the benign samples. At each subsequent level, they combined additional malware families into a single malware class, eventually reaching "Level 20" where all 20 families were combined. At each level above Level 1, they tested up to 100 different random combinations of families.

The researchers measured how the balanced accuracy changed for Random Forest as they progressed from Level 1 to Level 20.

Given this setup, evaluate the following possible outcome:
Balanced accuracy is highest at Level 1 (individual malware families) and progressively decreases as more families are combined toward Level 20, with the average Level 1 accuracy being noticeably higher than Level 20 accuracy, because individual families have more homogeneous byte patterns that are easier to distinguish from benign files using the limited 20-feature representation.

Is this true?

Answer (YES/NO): YES